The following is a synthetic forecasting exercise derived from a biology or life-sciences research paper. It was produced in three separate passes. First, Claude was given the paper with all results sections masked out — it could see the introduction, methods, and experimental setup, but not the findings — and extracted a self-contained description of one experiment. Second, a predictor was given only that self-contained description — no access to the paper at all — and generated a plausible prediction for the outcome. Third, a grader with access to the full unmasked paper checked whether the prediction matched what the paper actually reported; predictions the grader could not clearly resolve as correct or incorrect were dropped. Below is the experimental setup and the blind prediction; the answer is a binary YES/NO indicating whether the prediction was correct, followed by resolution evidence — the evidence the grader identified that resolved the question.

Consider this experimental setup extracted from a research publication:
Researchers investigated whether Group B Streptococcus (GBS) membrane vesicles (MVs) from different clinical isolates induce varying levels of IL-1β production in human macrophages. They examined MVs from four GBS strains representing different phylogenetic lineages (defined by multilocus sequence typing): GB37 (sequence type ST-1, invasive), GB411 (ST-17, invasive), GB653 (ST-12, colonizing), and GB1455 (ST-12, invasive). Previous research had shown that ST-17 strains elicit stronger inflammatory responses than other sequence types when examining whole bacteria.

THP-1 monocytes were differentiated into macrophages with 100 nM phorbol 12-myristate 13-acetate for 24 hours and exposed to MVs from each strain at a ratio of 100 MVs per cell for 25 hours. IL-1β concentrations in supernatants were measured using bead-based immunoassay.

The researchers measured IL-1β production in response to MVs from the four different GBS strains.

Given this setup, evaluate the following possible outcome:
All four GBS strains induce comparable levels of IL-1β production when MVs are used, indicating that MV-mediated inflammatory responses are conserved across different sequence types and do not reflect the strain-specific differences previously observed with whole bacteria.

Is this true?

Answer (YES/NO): YES